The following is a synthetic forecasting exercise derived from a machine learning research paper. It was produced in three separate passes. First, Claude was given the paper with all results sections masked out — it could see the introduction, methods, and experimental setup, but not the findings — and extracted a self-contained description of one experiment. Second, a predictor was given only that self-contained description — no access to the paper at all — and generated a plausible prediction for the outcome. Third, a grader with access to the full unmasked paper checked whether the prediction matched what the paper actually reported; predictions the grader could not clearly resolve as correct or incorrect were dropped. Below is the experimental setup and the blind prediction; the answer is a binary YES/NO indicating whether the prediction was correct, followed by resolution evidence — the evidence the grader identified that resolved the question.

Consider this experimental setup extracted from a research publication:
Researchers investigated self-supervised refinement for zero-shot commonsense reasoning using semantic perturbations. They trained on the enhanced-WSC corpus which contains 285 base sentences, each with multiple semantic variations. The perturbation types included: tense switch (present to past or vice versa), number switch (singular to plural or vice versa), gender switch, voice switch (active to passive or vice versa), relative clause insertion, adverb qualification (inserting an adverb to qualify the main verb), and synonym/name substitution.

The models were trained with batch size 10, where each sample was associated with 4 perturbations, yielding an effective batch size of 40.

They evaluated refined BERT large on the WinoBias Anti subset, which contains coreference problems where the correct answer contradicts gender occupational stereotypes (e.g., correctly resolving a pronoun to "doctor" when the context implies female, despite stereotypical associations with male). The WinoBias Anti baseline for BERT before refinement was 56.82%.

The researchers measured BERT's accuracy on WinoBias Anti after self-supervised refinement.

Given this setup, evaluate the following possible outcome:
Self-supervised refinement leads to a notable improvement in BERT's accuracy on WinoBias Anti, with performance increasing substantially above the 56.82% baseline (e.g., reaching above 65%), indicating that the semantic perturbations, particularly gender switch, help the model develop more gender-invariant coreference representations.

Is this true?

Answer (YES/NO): NO